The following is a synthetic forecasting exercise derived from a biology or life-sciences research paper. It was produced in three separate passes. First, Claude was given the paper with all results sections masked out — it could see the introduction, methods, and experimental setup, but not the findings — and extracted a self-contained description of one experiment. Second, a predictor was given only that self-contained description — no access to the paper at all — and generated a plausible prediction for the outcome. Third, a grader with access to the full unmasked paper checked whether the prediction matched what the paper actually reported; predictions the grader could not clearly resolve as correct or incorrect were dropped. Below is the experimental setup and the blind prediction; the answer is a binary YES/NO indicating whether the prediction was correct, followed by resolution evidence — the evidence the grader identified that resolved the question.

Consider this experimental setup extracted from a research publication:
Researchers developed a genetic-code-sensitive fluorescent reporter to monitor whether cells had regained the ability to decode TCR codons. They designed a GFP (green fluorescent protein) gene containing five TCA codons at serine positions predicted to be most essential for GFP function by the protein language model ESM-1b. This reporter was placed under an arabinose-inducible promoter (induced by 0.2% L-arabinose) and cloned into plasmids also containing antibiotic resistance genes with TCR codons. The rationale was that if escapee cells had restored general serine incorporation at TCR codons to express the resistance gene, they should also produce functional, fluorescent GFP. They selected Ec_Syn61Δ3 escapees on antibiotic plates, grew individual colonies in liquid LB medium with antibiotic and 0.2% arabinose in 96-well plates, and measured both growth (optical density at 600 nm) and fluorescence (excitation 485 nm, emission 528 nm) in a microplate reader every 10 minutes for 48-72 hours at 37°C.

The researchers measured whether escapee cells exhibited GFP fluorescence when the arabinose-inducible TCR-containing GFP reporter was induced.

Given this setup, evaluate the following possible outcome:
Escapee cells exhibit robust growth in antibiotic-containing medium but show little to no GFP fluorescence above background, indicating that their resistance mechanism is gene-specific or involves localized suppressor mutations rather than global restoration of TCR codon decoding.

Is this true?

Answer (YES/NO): NO